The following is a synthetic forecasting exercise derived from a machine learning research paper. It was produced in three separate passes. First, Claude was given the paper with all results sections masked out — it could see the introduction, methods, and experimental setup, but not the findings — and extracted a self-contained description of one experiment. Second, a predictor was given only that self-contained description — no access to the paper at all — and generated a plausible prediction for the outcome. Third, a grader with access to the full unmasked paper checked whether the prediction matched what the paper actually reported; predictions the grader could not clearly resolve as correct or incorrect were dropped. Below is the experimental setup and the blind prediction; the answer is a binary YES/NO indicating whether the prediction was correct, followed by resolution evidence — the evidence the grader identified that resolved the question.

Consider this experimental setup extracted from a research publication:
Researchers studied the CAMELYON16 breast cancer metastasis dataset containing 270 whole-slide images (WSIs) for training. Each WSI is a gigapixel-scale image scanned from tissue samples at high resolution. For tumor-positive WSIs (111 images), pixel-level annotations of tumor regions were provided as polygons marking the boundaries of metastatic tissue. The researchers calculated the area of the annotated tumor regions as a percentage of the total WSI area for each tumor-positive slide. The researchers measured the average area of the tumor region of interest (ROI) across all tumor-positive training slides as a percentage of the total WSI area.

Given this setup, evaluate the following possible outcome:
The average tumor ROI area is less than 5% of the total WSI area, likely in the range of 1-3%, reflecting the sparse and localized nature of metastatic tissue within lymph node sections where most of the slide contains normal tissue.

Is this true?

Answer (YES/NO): NO